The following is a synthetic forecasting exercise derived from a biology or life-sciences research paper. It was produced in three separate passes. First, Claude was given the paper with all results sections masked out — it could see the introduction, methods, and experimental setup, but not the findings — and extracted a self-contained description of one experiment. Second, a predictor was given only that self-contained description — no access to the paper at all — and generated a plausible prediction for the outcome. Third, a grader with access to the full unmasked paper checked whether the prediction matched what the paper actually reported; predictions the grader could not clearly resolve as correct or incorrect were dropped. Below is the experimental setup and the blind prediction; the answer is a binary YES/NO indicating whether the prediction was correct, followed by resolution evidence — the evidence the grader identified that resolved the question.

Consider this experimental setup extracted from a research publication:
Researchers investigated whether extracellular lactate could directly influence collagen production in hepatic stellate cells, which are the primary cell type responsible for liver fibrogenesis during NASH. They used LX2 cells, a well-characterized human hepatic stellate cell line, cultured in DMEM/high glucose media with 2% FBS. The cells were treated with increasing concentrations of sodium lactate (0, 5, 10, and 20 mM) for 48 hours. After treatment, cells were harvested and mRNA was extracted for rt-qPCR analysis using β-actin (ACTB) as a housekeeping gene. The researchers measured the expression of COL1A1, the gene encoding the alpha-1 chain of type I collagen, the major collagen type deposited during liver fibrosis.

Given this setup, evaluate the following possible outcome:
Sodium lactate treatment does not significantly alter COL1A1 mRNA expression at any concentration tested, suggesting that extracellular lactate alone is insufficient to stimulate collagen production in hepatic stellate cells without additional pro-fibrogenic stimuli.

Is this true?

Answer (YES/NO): YES